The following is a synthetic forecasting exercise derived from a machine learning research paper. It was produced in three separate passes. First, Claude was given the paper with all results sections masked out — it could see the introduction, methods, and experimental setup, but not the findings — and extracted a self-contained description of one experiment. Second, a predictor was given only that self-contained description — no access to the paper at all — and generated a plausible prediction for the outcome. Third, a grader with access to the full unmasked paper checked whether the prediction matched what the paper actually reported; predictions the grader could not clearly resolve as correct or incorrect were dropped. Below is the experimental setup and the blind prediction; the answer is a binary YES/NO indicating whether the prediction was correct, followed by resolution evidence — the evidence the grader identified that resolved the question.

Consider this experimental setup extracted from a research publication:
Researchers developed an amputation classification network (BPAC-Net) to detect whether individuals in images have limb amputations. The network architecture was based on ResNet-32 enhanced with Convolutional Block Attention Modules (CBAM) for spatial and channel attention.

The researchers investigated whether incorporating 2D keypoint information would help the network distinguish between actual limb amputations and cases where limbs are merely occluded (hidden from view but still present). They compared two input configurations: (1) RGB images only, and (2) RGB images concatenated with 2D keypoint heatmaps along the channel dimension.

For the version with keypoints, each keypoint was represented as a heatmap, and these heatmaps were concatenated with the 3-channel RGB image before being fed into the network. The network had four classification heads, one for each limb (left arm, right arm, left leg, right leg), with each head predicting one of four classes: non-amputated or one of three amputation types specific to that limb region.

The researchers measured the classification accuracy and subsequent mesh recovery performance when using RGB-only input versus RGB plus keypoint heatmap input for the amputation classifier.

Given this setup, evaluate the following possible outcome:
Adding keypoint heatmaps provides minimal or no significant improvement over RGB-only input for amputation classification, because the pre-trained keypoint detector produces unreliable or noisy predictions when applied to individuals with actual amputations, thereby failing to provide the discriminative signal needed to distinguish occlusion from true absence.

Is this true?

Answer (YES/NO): NO